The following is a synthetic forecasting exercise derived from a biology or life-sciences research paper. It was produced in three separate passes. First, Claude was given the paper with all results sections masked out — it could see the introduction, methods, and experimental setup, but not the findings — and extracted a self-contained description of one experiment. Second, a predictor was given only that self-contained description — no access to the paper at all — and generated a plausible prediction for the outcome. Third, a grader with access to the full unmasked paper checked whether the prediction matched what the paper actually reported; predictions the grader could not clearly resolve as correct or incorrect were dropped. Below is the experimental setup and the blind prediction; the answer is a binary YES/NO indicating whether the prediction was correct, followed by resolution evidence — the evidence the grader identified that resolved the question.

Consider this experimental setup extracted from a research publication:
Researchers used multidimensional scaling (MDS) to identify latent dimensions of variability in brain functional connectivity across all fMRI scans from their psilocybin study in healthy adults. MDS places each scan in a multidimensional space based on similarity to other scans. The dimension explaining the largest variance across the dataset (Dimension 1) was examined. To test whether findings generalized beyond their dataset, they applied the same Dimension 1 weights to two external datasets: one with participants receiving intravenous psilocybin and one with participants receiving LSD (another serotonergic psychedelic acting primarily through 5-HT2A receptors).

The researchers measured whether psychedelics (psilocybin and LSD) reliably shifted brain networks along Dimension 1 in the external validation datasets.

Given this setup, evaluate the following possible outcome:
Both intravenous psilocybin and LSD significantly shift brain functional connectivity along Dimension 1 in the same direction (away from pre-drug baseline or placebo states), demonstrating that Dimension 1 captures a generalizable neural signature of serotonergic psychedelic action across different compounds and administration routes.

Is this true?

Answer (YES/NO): YES